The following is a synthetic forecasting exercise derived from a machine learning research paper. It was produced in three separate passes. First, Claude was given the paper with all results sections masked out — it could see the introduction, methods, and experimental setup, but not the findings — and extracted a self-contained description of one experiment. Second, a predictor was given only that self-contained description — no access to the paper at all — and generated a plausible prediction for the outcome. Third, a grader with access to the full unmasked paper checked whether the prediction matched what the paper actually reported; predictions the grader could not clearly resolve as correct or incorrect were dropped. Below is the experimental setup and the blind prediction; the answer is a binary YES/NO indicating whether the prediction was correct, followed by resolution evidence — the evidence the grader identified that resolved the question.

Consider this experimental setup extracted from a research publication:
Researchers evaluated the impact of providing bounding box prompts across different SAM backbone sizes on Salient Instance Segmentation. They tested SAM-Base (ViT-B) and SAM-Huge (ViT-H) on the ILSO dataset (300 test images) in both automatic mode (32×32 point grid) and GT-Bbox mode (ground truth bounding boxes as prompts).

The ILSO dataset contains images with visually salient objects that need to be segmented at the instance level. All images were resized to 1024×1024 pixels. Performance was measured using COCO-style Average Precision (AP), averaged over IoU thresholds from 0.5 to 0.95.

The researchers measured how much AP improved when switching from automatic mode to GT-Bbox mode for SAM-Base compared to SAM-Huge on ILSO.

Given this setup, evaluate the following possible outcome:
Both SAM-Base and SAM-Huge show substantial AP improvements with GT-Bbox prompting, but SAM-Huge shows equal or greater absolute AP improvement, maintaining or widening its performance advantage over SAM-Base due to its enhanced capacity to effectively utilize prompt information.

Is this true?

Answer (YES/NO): NO